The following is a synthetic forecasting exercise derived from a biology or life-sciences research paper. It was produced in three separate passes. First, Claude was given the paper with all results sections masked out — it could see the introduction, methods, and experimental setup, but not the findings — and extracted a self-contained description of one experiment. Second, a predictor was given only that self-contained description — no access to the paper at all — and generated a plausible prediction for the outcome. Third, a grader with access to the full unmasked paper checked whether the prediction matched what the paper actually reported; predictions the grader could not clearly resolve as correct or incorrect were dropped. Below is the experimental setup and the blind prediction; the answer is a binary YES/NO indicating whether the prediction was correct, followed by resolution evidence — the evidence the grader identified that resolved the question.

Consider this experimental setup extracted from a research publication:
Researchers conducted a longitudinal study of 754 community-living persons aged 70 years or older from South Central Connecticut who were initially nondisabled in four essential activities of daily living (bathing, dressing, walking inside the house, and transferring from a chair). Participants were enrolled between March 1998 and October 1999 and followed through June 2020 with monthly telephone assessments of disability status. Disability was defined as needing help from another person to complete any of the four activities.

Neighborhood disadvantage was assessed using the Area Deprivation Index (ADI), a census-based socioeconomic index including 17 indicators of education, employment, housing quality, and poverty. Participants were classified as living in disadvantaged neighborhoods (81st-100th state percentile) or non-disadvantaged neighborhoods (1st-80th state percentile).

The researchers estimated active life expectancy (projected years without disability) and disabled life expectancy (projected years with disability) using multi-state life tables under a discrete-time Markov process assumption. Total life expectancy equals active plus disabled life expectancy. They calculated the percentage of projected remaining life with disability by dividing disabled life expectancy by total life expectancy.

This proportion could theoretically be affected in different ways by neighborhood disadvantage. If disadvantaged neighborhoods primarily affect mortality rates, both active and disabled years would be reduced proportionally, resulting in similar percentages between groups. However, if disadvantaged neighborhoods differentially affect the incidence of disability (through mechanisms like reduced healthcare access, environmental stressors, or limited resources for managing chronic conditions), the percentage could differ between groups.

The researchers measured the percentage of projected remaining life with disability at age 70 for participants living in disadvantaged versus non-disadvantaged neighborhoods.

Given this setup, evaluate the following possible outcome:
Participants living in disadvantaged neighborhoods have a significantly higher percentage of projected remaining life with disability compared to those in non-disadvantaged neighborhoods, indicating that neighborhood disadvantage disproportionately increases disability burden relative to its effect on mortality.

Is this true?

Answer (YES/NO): YES